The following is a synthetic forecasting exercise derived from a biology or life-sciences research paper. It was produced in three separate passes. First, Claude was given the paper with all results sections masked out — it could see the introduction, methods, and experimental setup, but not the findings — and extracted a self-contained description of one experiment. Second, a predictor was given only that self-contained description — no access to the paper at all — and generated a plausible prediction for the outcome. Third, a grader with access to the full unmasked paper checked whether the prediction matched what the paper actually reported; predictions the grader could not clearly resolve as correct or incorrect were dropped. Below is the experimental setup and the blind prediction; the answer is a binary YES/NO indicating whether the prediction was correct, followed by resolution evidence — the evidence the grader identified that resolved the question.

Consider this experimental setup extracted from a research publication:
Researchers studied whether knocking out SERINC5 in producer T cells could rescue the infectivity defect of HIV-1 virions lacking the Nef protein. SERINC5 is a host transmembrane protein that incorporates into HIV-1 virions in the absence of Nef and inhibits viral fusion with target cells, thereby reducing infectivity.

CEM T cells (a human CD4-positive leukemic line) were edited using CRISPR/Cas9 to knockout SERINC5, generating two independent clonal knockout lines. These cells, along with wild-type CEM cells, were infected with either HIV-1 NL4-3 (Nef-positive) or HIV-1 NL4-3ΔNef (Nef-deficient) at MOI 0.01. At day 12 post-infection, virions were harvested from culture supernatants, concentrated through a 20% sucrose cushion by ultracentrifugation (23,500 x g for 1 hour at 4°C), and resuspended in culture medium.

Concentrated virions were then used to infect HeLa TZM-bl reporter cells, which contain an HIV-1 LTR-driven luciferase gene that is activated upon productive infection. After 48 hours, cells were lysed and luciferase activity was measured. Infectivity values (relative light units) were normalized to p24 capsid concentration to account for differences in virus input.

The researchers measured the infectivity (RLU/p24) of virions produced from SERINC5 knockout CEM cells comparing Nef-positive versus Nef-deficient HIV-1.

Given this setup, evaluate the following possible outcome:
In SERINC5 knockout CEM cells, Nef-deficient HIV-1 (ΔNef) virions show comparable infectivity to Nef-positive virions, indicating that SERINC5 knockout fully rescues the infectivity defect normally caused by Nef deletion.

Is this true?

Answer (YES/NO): NO